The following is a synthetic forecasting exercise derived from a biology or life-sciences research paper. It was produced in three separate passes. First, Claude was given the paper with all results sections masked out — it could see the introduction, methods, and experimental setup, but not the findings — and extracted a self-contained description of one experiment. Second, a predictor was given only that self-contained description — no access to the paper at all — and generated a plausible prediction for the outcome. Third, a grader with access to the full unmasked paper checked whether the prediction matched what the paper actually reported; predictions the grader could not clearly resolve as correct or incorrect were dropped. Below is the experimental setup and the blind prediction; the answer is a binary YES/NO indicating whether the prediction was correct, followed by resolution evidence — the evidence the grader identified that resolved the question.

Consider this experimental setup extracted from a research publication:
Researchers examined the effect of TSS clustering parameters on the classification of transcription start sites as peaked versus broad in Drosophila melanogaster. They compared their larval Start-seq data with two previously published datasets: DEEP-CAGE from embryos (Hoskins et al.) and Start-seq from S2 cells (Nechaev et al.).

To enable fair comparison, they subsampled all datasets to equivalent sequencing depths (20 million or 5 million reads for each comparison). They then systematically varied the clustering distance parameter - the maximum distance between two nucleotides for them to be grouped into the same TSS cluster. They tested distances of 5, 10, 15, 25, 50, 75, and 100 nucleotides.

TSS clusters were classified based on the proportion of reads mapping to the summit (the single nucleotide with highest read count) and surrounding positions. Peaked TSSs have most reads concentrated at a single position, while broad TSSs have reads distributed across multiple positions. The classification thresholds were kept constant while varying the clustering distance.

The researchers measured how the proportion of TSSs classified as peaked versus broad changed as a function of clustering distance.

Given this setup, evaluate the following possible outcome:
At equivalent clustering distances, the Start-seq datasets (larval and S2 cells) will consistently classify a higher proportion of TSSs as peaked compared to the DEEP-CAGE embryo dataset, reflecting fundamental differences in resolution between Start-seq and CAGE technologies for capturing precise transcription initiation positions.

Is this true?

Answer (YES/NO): NO